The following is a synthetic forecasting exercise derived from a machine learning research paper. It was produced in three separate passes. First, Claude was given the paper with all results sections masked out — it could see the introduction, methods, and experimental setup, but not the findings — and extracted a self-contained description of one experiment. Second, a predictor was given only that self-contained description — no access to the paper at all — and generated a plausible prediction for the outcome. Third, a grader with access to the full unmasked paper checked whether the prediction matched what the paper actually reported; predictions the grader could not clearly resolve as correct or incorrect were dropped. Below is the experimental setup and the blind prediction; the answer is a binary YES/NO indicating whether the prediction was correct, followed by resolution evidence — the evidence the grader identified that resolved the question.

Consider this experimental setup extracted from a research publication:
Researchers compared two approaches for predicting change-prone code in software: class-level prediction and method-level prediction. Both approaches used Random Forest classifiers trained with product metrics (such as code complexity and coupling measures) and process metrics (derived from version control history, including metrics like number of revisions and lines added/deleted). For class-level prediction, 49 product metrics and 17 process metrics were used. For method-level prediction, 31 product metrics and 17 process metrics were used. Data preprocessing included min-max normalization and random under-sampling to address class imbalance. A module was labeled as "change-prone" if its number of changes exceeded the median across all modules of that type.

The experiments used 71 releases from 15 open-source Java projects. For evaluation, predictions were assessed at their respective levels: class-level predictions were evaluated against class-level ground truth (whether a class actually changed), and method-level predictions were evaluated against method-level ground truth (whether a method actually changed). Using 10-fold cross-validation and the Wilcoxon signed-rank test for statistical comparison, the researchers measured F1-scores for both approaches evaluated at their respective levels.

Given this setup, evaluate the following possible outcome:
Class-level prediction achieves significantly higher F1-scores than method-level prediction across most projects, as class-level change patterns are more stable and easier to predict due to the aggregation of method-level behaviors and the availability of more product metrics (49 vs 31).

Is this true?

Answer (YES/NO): YES